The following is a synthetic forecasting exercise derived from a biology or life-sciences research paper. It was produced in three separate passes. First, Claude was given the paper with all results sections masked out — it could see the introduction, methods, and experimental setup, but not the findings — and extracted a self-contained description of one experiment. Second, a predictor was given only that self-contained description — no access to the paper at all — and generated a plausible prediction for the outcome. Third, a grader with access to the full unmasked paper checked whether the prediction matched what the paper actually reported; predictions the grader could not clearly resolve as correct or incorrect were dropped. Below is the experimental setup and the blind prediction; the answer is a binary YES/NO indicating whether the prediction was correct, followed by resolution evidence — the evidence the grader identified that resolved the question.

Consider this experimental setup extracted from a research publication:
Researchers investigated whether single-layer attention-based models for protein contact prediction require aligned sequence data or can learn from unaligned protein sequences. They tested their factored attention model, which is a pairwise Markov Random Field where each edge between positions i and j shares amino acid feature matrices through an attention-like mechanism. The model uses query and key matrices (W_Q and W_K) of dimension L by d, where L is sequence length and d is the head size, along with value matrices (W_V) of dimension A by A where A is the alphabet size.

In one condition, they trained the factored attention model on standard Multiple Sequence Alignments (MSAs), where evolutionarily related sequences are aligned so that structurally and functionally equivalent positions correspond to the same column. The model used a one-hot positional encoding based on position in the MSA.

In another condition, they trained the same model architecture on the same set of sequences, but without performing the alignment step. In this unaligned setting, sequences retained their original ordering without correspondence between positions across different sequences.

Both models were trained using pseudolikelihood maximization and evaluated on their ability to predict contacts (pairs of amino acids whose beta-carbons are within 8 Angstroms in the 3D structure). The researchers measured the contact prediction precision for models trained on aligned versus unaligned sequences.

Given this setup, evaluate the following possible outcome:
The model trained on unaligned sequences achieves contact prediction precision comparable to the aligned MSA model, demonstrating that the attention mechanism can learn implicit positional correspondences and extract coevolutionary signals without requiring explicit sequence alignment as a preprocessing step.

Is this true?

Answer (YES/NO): NO